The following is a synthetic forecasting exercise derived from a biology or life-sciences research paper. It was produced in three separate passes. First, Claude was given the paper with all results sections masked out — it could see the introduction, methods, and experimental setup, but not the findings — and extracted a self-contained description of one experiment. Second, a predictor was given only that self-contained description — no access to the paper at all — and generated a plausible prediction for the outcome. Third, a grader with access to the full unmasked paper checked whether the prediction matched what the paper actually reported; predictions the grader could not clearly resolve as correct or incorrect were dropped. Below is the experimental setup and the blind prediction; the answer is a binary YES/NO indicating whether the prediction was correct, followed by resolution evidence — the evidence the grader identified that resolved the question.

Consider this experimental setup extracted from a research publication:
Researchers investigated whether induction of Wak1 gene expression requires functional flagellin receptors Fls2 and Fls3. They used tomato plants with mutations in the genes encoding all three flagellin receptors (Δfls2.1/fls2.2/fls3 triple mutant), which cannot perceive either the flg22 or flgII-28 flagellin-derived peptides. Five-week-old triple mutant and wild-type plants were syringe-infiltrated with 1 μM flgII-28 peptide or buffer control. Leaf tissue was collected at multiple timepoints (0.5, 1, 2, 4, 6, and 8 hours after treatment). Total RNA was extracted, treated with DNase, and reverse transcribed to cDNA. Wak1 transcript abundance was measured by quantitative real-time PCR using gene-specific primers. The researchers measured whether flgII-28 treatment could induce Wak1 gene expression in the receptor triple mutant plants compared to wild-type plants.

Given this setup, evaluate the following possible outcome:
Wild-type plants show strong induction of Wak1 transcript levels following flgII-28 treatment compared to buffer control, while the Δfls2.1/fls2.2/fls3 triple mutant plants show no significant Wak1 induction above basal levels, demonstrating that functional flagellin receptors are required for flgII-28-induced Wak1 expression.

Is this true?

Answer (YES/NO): YES